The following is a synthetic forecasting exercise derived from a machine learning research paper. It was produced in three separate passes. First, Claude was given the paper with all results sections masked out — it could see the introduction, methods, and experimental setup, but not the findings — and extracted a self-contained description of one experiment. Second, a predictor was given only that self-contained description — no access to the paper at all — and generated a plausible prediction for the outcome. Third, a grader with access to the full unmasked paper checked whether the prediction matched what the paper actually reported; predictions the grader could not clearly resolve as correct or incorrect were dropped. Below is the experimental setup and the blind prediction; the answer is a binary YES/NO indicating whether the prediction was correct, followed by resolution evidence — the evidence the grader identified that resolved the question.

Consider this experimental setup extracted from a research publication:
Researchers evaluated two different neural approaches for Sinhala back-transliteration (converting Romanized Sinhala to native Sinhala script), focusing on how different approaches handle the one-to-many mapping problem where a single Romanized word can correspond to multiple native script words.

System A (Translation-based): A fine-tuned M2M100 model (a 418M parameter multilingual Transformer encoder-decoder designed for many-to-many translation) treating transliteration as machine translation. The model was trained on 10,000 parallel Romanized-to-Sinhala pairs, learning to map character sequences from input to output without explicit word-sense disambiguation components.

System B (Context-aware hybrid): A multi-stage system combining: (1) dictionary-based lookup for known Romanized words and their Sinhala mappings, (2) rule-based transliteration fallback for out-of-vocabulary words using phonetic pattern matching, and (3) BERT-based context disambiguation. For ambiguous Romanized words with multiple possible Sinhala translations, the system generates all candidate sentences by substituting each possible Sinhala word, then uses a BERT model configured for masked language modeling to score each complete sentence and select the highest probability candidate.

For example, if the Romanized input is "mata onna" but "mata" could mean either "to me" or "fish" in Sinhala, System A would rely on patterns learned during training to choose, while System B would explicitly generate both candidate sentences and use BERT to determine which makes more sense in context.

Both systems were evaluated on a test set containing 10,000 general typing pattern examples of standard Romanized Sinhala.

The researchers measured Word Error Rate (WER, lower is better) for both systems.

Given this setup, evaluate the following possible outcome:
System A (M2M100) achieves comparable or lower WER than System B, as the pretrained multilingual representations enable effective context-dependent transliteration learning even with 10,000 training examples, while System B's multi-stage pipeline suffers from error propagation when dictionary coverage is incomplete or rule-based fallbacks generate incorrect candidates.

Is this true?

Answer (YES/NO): NO